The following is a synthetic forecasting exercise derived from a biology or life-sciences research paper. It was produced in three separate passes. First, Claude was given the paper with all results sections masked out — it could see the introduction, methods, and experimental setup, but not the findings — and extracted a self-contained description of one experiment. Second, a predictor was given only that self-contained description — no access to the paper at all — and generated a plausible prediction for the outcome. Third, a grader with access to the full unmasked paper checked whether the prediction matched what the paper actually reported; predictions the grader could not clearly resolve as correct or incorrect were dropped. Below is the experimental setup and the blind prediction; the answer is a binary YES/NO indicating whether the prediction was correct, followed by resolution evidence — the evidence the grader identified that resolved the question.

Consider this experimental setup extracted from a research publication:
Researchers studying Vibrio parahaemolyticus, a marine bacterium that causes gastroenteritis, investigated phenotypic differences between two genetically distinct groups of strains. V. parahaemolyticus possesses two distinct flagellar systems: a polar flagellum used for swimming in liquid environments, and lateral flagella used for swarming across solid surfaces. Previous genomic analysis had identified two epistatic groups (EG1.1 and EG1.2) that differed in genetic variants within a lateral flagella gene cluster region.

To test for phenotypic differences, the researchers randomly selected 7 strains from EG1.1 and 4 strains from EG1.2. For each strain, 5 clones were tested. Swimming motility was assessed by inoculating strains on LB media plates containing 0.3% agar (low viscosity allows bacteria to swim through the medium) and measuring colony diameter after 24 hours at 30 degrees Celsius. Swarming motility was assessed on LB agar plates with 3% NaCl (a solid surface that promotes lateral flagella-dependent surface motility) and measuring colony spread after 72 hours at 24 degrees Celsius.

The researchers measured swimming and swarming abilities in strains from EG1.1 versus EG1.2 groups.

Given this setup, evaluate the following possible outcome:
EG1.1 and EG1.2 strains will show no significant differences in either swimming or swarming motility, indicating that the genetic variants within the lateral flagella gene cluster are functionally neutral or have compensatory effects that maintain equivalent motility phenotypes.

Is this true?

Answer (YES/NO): YES